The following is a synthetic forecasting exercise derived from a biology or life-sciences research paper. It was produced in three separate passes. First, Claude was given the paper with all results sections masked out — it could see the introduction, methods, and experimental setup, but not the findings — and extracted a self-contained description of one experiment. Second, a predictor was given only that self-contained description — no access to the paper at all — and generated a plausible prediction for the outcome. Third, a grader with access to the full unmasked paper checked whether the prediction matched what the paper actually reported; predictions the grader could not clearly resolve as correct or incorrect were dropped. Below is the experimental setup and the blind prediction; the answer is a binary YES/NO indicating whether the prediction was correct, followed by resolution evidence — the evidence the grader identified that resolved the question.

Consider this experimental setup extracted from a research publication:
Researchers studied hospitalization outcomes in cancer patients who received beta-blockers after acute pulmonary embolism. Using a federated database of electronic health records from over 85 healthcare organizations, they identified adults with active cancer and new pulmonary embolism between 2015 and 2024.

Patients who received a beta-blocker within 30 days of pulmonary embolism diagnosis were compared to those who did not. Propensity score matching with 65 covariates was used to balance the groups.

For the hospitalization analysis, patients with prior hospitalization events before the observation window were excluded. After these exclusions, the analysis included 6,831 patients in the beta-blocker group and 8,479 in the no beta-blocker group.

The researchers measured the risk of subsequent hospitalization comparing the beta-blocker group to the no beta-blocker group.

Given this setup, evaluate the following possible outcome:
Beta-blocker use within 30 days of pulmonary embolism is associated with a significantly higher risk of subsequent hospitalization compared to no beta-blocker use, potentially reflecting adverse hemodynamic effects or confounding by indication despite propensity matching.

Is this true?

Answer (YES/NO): YES